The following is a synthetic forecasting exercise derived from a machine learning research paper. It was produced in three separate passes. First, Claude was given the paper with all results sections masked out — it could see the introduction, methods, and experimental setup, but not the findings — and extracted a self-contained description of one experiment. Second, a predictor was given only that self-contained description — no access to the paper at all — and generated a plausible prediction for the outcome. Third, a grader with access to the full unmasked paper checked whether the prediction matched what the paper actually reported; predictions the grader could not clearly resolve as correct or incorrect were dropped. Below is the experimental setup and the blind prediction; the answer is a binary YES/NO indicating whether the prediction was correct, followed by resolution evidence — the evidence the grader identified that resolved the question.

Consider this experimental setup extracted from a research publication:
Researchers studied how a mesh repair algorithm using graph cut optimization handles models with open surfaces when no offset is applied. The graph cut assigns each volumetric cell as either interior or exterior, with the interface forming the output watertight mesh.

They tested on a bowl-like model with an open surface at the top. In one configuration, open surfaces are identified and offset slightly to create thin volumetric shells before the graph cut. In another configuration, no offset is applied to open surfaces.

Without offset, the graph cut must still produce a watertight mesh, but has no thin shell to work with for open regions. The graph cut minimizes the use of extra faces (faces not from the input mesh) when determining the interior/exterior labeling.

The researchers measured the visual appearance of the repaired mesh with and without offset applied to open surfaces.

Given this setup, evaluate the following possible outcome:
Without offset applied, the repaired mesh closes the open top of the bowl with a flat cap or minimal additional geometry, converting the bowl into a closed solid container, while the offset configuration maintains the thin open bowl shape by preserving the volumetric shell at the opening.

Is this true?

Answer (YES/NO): NO